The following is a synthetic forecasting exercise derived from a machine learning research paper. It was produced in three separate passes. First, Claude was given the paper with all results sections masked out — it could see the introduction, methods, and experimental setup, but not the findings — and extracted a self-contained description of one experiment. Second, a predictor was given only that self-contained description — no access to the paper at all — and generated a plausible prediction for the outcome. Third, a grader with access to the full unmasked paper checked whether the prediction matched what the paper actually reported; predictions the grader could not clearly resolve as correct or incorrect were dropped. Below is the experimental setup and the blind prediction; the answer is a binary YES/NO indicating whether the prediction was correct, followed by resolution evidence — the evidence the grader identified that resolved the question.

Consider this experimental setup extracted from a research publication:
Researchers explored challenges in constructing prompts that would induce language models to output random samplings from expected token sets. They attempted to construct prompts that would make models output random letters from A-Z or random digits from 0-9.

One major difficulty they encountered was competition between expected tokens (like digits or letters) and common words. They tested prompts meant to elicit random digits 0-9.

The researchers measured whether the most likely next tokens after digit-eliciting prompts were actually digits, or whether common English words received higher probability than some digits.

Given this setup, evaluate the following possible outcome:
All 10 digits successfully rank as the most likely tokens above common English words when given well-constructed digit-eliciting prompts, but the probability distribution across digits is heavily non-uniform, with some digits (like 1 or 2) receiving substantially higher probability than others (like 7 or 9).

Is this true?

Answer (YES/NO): NO